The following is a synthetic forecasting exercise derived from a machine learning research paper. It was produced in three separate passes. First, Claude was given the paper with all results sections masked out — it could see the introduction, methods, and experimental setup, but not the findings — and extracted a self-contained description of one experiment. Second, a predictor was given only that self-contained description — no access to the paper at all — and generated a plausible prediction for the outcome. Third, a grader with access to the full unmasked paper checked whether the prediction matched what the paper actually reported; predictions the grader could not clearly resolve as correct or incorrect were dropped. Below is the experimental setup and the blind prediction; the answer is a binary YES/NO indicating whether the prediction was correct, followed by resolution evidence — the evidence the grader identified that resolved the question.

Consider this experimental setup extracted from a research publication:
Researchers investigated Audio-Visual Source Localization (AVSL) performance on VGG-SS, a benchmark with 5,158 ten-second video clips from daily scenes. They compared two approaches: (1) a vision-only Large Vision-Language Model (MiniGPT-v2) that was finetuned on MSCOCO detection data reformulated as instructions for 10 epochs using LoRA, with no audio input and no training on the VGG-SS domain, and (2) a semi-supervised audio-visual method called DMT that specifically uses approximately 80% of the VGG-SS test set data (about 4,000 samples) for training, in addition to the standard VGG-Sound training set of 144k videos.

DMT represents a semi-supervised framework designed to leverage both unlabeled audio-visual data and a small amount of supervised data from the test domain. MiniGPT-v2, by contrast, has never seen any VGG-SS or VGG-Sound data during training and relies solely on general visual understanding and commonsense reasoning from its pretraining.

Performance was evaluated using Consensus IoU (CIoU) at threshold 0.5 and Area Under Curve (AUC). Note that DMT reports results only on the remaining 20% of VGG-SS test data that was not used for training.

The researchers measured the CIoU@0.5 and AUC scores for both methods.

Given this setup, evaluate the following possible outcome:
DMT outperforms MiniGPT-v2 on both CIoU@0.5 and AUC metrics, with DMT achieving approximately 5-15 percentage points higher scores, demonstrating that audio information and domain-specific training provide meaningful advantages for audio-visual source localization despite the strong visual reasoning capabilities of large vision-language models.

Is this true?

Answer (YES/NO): NO